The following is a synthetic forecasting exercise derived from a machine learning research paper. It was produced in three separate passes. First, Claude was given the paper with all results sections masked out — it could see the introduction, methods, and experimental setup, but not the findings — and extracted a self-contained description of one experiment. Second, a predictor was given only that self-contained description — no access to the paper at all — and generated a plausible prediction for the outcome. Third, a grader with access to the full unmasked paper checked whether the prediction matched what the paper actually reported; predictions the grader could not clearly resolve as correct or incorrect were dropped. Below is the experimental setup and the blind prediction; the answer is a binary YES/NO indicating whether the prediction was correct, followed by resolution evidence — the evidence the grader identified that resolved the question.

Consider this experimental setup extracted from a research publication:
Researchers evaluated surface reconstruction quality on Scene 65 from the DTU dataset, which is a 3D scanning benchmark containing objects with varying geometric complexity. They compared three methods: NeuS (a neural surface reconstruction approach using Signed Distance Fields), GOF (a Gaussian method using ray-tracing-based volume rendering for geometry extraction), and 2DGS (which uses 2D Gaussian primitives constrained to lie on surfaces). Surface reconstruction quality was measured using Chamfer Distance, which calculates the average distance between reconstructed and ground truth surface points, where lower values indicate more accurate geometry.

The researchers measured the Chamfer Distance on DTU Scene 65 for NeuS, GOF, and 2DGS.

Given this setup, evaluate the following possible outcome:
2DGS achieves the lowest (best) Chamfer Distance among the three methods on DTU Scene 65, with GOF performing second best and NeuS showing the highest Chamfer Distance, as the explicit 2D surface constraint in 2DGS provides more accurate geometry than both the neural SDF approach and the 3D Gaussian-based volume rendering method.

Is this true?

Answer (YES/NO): NO